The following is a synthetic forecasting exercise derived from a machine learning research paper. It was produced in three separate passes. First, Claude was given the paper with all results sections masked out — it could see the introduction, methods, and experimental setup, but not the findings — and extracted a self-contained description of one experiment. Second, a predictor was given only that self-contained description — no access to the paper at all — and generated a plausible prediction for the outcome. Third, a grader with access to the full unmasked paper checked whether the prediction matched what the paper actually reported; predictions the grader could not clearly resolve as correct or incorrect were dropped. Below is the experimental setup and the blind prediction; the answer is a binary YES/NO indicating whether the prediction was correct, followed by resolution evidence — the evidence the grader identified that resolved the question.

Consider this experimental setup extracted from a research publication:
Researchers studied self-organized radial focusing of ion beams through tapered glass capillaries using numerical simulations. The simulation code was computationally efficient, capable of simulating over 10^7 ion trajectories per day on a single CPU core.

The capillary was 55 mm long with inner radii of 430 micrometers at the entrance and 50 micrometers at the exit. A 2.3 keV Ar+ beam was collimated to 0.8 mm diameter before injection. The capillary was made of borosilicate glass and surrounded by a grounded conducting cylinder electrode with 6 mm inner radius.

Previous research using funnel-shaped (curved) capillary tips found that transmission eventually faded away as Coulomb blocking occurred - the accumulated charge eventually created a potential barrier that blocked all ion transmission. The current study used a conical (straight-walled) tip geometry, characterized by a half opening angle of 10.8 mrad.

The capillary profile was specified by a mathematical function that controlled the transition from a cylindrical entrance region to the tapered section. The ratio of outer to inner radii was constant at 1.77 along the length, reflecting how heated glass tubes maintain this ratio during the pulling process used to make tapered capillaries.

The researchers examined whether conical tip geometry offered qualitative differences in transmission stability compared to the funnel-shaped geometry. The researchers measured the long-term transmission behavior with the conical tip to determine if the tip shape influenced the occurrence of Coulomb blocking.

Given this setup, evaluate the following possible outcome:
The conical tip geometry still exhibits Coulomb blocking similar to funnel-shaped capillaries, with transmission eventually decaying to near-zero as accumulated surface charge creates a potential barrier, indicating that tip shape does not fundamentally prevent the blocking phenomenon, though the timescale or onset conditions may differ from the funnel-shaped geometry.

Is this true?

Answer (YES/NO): NO